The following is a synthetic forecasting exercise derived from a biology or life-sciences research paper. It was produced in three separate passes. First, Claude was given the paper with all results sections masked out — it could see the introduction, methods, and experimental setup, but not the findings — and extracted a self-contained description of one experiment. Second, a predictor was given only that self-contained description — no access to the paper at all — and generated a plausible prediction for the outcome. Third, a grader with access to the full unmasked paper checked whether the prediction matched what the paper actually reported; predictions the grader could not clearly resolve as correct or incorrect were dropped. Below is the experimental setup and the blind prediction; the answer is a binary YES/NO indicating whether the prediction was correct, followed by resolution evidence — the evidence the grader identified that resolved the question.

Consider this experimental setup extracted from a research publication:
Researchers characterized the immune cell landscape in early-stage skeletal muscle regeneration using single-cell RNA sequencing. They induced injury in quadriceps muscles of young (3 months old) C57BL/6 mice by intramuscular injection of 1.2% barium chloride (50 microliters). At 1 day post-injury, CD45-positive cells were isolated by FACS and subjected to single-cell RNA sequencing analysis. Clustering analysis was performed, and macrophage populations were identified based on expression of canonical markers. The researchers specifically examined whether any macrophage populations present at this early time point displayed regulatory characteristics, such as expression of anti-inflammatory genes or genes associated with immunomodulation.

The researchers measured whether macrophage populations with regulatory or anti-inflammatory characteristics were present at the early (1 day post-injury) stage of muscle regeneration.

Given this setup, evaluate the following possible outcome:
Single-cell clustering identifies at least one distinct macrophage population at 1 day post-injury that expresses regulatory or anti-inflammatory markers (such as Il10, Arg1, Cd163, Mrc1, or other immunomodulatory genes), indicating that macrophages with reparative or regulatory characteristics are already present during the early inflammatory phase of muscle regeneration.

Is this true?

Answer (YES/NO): YES